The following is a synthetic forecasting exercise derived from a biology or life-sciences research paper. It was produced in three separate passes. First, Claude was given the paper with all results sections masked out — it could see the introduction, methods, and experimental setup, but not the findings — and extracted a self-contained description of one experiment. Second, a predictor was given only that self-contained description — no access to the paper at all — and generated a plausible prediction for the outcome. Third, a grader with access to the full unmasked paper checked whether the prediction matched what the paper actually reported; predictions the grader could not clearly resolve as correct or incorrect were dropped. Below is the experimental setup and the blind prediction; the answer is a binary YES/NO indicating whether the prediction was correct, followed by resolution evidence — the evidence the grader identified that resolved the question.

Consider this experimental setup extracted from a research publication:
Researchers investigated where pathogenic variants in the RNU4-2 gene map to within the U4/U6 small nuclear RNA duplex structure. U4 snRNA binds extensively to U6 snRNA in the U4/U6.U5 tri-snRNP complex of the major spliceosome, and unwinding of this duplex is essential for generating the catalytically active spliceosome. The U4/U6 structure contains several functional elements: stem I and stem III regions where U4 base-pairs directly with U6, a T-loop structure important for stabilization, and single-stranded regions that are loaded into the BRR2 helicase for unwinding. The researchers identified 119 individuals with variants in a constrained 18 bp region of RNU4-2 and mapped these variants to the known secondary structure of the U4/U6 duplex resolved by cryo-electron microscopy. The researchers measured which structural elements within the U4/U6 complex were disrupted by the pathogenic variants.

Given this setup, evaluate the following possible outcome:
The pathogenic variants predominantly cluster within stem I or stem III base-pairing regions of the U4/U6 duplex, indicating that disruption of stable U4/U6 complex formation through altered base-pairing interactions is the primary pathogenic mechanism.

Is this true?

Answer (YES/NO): NO